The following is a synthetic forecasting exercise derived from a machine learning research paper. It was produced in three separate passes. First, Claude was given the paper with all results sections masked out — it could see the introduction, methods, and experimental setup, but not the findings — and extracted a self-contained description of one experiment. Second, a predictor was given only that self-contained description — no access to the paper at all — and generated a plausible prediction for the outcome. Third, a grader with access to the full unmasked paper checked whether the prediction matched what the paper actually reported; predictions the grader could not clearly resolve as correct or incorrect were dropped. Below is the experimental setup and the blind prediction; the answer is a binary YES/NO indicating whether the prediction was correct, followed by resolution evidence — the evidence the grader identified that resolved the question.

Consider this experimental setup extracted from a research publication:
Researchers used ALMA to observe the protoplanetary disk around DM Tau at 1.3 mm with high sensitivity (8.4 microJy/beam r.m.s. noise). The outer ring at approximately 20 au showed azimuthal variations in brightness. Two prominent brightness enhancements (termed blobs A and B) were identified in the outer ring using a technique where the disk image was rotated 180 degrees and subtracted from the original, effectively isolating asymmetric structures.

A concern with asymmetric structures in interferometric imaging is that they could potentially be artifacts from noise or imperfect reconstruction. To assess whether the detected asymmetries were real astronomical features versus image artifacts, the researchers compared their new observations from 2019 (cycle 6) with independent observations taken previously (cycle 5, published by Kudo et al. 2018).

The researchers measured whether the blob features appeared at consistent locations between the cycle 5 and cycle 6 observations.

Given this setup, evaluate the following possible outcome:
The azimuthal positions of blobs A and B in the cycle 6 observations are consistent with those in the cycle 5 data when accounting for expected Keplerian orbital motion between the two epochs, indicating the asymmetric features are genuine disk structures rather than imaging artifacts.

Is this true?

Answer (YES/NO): NO